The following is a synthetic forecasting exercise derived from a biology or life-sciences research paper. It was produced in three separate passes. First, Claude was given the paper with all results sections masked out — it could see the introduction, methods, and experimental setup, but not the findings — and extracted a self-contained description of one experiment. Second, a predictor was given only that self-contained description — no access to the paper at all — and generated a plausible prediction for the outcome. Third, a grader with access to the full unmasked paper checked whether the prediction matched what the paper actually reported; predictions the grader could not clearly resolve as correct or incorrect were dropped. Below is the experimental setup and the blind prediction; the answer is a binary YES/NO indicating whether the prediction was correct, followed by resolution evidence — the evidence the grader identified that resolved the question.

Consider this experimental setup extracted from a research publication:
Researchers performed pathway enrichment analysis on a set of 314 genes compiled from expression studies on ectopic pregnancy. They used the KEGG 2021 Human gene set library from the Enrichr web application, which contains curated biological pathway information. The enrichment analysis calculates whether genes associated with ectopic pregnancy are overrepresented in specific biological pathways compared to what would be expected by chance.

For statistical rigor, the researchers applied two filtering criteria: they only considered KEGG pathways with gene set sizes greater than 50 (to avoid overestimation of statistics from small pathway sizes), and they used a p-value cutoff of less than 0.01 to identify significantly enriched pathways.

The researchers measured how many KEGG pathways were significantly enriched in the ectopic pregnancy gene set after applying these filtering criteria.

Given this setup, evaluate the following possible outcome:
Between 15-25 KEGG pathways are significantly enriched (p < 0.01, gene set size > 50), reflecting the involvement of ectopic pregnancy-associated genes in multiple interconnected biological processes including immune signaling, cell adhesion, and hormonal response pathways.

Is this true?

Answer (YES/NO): NO